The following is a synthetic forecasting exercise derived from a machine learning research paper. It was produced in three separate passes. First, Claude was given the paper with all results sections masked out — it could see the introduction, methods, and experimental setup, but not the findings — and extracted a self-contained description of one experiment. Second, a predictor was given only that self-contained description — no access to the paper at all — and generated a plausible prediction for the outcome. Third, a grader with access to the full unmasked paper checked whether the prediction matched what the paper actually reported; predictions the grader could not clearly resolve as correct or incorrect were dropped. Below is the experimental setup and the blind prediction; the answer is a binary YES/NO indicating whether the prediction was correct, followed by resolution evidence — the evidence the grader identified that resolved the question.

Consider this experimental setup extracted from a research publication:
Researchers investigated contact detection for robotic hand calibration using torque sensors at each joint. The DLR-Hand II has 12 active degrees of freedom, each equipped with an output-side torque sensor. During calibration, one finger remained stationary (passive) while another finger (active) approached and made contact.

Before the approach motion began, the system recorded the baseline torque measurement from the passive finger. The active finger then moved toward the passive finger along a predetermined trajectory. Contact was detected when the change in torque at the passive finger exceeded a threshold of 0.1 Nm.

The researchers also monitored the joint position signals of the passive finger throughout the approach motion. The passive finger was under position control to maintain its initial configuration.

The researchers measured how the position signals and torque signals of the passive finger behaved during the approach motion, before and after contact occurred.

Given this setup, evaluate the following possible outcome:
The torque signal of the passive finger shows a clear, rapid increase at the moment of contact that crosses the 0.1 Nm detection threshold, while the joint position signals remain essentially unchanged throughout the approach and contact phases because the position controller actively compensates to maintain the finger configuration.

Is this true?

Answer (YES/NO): NO